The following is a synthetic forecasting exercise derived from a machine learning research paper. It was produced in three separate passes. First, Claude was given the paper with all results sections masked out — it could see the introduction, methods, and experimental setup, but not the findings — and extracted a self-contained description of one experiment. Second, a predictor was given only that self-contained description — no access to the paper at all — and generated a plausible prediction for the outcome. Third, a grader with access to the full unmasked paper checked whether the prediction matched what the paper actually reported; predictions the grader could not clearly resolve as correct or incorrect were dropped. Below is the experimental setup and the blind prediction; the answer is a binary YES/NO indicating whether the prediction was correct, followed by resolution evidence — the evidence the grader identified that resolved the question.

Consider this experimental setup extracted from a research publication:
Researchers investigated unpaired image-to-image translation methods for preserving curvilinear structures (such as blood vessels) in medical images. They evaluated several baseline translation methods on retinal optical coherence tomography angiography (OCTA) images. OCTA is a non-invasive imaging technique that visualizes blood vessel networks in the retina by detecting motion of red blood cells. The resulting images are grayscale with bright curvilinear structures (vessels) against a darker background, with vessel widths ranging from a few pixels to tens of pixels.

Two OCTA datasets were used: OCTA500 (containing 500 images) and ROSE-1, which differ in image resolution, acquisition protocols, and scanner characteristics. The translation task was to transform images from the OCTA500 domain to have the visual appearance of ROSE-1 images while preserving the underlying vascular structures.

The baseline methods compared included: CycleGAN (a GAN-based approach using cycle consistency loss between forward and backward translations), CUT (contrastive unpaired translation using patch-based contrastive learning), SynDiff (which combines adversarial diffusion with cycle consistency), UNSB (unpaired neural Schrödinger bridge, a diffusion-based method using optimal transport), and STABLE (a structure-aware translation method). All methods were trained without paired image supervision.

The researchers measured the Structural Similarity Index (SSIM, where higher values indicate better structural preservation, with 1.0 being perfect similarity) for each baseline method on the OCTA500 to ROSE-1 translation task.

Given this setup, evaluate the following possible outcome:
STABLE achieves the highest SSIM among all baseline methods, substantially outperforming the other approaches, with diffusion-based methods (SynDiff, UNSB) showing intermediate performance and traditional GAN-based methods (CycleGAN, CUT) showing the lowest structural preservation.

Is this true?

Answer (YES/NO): NO